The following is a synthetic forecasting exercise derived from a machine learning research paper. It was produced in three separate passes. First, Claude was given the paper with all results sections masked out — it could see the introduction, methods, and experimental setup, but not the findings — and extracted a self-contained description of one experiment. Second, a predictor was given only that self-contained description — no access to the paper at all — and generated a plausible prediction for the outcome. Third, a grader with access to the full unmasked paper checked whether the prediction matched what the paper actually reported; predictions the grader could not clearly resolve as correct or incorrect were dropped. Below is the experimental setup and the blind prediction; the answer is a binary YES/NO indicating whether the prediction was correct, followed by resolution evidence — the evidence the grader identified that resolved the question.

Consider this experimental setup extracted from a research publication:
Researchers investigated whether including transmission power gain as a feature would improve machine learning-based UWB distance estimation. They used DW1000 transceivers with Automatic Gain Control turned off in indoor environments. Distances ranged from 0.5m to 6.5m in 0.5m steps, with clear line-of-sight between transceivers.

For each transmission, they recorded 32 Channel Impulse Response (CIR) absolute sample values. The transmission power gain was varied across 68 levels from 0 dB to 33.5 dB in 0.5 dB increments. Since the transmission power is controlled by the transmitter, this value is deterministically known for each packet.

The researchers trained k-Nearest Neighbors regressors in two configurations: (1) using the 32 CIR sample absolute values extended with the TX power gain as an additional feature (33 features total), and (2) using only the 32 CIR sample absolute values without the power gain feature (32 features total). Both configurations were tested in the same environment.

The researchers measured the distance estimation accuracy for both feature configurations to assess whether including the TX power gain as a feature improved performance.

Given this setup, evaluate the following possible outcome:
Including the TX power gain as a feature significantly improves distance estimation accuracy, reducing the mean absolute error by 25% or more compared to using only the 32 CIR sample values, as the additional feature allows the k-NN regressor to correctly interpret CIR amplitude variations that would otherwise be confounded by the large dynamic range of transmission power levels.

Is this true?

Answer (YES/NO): NO